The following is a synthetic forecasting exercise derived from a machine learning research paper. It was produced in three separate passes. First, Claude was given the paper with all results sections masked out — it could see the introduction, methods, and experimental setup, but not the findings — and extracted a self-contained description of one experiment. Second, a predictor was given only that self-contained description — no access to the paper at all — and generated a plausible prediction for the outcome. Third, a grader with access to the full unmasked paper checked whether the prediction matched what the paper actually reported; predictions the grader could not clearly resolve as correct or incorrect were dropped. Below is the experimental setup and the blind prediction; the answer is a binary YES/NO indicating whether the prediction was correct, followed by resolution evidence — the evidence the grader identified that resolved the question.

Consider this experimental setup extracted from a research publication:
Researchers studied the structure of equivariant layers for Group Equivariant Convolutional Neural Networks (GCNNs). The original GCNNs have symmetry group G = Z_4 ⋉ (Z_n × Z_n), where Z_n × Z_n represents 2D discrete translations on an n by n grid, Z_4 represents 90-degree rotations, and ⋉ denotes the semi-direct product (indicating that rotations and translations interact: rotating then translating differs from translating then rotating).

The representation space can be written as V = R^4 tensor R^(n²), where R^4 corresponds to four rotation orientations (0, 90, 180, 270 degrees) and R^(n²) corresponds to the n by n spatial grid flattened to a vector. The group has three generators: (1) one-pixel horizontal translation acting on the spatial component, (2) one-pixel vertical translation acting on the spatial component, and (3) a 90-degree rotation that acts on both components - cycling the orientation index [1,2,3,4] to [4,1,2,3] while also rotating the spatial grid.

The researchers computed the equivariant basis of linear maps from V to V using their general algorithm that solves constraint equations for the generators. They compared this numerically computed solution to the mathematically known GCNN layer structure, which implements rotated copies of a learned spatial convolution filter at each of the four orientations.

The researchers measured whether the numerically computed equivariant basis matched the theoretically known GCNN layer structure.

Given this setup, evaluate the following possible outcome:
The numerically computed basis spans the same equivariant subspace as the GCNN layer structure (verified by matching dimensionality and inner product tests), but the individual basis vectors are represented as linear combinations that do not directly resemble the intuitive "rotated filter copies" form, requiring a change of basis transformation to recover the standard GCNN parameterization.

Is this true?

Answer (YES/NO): NO